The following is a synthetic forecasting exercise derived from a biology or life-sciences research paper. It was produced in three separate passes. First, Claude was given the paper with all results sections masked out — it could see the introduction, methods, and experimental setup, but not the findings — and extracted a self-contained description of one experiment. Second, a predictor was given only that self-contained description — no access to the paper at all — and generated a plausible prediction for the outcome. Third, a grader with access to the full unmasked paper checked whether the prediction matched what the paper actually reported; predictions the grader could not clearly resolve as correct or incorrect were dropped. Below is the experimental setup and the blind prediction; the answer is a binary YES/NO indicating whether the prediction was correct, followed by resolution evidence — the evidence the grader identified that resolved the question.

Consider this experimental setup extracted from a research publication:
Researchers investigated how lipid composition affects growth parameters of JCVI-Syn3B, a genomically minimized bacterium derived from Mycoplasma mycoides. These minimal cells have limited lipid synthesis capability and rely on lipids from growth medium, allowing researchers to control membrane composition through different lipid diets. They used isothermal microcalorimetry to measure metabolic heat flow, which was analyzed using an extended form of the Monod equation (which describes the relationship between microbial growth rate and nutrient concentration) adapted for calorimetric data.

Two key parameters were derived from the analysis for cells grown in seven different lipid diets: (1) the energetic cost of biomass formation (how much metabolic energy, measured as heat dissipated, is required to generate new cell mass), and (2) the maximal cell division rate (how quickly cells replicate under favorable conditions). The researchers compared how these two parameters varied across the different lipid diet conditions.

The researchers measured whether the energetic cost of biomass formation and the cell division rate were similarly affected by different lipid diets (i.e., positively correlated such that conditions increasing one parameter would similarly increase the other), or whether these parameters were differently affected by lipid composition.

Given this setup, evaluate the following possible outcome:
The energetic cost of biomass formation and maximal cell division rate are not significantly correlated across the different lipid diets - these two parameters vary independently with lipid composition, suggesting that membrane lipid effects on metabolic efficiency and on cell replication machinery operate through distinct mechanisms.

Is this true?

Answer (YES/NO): NO